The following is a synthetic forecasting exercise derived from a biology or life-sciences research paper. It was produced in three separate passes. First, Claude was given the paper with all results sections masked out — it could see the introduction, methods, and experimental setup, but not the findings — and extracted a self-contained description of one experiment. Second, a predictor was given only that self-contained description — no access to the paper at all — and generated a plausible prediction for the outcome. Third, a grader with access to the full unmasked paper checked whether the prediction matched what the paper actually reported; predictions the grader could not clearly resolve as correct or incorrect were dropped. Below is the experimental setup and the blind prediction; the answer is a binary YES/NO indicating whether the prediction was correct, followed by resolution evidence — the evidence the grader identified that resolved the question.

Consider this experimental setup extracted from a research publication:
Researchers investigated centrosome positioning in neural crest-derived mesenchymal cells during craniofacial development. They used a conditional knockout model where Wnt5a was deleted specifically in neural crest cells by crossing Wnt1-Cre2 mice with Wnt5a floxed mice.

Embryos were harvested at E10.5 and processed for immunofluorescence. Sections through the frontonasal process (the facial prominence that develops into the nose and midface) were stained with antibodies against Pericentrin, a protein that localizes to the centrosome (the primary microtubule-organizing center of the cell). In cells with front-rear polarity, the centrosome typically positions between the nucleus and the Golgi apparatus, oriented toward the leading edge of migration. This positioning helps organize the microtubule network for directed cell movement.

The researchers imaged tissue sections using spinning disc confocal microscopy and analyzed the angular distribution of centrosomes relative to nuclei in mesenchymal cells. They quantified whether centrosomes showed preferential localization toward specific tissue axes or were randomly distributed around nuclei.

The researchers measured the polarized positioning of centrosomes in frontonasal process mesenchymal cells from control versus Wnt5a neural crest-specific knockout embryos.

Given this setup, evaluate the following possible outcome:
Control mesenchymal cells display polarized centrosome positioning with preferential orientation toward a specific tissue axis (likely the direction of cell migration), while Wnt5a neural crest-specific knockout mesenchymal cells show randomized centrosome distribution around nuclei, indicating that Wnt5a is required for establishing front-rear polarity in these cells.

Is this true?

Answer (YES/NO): NO